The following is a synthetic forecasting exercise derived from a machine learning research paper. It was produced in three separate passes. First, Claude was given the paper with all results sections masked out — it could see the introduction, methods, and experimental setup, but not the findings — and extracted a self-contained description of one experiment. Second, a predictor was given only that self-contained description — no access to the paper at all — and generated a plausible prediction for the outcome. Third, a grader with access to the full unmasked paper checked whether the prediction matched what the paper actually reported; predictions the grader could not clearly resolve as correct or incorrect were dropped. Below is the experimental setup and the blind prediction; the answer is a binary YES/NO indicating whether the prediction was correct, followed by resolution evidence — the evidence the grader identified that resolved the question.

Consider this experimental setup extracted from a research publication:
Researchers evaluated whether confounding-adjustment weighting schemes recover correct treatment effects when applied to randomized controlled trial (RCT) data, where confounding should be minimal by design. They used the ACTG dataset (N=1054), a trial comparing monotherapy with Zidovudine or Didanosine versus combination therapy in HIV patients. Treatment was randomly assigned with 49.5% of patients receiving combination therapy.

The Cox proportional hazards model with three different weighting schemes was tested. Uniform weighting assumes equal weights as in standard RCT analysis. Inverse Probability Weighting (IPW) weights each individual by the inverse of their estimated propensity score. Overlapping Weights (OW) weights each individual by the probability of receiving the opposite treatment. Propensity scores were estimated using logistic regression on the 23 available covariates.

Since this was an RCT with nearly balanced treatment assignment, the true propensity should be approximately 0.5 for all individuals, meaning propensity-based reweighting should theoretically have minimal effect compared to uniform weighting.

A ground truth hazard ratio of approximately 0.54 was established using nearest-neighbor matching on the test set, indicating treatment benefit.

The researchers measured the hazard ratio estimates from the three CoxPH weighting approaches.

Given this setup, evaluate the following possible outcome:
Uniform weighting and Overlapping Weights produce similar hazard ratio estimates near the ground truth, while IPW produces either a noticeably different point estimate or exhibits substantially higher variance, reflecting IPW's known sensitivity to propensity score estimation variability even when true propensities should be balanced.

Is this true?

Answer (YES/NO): NO